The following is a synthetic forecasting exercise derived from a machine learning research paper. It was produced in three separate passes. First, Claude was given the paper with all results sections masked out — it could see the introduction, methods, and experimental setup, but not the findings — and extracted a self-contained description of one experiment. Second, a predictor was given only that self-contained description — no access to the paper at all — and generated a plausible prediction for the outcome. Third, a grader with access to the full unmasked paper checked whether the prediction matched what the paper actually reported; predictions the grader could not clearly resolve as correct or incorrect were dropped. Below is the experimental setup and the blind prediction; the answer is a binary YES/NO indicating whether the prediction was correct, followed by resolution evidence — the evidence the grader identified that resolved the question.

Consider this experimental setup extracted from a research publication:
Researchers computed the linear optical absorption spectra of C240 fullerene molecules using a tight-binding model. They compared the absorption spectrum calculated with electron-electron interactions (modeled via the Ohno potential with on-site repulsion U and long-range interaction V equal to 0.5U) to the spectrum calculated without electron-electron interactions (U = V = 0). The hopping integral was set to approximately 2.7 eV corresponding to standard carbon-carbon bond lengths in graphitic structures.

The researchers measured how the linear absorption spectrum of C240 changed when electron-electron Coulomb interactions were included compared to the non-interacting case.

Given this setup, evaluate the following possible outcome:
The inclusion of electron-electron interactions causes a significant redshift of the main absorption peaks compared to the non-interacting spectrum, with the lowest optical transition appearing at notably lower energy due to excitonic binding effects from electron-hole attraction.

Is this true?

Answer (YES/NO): NO